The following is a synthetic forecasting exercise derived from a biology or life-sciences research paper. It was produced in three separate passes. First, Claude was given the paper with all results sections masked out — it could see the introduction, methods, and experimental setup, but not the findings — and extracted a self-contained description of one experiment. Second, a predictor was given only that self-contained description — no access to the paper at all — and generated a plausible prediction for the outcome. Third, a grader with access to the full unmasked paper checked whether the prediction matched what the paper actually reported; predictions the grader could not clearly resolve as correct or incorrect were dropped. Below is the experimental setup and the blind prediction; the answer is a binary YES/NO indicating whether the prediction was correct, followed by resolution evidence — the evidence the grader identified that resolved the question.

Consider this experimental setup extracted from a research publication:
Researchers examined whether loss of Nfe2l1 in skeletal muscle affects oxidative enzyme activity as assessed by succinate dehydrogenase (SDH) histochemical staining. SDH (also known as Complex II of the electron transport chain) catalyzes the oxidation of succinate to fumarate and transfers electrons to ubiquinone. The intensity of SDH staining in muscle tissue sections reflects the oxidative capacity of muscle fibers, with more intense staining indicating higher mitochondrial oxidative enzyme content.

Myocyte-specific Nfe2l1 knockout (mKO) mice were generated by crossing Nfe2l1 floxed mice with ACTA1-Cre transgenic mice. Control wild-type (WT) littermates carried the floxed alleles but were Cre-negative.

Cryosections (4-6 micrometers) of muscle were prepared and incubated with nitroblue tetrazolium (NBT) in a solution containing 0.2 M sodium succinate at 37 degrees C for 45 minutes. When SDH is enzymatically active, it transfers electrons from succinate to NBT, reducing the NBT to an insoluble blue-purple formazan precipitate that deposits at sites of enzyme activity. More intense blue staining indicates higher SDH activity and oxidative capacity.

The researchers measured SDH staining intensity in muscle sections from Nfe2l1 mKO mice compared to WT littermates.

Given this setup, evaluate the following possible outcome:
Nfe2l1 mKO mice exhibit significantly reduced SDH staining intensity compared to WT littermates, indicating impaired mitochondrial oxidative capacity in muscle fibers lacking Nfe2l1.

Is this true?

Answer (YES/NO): NO